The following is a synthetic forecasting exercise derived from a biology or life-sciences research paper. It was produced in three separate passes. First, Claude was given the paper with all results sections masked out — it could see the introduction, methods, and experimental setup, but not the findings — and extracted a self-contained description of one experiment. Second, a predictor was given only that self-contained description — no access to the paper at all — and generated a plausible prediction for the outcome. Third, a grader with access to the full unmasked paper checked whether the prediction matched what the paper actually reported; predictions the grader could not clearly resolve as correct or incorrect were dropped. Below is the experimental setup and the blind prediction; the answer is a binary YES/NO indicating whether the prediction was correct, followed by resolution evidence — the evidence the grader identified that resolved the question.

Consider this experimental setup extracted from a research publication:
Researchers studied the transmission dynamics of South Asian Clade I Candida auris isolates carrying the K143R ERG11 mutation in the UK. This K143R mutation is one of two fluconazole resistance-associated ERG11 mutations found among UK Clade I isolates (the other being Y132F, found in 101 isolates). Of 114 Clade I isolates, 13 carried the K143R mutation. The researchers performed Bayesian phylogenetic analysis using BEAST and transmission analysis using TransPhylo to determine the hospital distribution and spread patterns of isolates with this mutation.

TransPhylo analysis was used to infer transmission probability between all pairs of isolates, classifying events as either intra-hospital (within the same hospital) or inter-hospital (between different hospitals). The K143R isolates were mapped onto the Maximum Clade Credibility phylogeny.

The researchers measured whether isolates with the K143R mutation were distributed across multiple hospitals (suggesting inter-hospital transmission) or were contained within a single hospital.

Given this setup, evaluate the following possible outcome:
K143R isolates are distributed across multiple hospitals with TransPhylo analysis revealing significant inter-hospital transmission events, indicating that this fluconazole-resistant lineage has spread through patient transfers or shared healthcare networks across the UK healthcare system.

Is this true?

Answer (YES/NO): NO